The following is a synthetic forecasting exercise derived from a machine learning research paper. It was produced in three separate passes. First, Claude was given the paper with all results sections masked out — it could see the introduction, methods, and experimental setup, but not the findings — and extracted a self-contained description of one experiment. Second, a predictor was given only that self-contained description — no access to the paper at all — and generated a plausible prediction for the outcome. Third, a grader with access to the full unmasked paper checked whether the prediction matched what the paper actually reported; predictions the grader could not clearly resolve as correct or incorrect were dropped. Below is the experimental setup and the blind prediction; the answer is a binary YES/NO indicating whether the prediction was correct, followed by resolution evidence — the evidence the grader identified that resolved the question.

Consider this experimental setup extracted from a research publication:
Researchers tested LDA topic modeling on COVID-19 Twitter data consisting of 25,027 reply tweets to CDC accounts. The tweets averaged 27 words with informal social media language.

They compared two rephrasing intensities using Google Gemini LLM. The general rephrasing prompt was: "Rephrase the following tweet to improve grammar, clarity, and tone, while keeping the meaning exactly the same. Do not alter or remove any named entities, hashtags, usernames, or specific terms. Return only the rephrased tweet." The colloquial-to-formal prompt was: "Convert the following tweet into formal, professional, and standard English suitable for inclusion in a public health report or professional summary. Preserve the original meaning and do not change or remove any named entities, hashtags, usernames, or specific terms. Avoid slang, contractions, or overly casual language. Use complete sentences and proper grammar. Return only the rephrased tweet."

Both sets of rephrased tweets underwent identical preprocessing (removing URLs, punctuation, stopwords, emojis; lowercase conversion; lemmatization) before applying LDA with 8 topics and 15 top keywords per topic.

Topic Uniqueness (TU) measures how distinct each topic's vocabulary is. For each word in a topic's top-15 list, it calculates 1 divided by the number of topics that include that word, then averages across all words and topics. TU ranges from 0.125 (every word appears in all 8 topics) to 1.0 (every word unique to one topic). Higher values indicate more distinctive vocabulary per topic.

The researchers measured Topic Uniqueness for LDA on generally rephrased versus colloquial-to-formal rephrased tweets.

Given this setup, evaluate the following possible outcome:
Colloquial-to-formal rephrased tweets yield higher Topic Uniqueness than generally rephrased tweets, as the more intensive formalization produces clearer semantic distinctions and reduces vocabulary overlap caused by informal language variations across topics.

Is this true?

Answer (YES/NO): NO